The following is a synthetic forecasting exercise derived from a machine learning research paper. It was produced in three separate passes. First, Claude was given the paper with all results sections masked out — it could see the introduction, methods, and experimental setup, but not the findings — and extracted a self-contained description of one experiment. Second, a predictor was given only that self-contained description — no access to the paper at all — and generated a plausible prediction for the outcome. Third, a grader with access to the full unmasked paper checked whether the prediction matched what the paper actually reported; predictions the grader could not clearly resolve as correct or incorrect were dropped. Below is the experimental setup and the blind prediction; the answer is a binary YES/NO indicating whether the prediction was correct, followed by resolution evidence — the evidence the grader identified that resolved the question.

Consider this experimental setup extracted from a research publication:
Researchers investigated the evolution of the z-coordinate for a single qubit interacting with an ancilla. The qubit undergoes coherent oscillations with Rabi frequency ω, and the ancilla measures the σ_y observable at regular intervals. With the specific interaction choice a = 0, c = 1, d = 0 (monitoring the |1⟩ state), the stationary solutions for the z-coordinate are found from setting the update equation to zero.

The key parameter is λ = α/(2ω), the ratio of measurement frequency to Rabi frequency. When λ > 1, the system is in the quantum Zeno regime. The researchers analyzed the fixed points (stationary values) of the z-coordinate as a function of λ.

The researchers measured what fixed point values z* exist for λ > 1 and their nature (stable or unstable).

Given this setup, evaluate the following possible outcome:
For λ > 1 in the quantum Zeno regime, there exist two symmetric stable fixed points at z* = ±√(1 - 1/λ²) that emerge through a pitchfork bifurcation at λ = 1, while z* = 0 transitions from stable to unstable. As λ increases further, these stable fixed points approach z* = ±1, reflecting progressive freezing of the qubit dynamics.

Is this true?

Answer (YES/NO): NO